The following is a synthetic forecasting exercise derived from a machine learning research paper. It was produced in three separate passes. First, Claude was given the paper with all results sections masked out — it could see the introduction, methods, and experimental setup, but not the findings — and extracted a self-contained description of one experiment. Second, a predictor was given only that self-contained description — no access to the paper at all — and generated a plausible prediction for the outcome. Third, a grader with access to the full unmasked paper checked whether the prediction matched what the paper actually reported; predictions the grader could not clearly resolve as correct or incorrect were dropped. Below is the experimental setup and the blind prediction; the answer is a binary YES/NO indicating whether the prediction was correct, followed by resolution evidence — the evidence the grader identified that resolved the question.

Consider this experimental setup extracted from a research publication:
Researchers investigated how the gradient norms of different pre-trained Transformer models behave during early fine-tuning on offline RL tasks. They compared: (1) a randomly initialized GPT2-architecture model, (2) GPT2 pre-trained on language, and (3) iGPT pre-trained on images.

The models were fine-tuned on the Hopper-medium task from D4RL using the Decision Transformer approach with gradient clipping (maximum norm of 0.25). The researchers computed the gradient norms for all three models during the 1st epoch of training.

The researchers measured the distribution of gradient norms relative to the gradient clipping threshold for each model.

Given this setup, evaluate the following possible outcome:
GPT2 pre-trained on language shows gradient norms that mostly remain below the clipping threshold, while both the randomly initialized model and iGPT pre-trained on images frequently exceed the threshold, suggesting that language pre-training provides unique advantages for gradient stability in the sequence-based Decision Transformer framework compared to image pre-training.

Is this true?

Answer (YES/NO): NO